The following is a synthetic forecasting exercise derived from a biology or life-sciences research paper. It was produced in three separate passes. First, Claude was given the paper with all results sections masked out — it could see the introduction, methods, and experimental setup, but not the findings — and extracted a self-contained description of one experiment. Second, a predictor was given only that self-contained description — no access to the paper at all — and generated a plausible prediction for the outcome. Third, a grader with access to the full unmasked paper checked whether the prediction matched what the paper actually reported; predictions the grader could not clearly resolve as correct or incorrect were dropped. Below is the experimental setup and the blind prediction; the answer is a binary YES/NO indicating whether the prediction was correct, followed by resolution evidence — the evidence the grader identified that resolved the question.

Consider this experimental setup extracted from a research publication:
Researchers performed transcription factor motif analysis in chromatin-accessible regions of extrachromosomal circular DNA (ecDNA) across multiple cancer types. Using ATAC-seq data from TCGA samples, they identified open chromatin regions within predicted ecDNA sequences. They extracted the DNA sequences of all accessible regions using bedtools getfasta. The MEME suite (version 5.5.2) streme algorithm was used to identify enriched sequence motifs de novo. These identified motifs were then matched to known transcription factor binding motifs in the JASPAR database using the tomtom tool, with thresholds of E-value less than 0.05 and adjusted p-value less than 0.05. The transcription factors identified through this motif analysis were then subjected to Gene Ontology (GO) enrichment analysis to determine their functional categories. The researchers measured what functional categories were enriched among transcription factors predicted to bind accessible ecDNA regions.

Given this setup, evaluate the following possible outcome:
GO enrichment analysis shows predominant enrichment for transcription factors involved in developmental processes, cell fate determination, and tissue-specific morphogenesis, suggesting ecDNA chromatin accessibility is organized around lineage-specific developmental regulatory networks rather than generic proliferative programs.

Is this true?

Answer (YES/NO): NO